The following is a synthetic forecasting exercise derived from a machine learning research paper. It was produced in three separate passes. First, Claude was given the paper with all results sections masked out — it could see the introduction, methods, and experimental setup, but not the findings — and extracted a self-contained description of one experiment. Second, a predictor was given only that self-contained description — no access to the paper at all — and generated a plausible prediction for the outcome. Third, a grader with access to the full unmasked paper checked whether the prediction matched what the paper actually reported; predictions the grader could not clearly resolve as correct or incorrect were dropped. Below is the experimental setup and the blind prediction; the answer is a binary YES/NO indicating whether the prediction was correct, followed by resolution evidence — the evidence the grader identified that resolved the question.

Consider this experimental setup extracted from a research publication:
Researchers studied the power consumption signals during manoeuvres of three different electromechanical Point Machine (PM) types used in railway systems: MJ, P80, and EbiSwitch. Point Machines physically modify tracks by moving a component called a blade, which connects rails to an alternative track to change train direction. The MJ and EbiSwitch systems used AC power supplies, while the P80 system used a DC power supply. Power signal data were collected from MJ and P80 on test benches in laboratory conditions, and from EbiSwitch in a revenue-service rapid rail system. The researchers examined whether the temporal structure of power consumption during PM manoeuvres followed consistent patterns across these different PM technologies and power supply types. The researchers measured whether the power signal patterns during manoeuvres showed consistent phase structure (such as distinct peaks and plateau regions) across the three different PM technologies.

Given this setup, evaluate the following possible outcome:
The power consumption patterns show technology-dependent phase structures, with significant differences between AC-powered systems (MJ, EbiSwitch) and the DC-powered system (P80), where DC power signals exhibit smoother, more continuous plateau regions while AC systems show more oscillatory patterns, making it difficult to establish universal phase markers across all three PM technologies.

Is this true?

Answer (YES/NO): NO